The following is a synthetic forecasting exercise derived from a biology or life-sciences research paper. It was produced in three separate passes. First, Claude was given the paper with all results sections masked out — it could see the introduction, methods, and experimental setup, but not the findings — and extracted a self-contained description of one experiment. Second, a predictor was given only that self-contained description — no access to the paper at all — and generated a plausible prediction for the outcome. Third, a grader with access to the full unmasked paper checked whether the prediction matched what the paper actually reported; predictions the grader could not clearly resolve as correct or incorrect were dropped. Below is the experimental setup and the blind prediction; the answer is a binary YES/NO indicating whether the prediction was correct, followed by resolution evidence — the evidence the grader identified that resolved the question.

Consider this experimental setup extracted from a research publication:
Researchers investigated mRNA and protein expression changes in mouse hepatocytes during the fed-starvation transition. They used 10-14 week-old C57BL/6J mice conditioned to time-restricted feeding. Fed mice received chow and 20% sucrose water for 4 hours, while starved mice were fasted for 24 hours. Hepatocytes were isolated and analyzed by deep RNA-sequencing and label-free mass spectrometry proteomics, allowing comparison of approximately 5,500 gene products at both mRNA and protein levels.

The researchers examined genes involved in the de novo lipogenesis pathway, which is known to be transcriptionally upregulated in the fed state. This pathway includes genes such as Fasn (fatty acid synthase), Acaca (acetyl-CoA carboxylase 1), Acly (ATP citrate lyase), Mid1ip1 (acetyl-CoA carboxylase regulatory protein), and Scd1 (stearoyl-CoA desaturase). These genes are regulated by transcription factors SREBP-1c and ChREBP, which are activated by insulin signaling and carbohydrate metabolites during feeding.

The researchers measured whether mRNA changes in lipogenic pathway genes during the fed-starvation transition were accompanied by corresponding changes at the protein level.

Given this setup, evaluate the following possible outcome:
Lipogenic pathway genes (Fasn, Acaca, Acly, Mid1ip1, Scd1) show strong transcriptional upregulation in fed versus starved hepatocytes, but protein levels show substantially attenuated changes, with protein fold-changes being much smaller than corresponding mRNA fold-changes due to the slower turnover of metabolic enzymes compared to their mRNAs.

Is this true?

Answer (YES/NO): NO